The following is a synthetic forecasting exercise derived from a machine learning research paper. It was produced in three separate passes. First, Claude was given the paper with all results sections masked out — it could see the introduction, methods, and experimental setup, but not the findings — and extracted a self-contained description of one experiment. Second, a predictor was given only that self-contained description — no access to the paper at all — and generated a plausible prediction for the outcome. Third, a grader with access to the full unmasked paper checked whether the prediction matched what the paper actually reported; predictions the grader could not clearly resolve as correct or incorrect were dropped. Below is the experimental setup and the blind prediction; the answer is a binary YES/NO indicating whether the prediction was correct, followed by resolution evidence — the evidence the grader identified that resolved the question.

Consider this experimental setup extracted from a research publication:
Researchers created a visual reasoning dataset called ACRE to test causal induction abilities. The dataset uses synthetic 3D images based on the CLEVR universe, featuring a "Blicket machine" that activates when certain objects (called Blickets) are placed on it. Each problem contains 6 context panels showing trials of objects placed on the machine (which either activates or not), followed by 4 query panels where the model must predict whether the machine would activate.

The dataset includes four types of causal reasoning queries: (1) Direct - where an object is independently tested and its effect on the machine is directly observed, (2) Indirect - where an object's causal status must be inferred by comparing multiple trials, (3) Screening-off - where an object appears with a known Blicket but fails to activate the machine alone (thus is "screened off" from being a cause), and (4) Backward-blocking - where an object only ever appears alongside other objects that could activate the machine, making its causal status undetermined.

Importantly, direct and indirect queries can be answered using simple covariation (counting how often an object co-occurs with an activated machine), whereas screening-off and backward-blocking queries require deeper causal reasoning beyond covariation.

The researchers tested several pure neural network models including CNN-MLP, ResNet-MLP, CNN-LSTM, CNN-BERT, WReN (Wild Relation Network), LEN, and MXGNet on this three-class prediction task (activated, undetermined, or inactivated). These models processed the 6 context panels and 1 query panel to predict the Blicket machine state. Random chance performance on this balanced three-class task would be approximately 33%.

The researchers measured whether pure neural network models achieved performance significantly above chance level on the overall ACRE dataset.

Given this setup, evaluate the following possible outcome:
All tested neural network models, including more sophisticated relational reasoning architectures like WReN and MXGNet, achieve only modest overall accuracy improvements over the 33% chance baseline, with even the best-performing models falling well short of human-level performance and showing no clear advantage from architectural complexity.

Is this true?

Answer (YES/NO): YES